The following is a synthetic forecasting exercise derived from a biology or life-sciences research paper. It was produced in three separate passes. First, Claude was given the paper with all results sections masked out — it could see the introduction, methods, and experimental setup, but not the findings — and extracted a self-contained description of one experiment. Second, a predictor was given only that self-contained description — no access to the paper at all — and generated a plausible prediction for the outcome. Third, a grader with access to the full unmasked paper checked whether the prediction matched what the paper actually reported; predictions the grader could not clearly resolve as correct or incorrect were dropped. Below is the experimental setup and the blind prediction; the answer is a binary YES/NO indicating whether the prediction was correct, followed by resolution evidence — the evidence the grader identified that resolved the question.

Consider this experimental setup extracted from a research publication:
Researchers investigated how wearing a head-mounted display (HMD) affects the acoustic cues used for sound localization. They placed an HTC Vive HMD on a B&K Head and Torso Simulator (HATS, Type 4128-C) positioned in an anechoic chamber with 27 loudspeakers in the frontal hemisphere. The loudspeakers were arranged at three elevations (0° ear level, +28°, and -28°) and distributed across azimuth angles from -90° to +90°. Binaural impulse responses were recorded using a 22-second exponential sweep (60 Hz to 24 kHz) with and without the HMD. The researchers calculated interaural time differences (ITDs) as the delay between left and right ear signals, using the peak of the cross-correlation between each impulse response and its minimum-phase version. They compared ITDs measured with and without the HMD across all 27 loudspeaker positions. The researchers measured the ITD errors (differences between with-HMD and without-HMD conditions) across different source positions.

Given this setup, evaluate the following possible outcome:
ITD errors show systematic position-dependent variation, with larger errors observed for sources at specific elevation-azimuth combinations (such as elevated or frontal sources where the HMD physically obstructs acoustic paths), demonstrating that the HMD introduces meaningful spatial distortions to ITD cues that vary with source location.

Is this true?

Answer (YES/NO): NO